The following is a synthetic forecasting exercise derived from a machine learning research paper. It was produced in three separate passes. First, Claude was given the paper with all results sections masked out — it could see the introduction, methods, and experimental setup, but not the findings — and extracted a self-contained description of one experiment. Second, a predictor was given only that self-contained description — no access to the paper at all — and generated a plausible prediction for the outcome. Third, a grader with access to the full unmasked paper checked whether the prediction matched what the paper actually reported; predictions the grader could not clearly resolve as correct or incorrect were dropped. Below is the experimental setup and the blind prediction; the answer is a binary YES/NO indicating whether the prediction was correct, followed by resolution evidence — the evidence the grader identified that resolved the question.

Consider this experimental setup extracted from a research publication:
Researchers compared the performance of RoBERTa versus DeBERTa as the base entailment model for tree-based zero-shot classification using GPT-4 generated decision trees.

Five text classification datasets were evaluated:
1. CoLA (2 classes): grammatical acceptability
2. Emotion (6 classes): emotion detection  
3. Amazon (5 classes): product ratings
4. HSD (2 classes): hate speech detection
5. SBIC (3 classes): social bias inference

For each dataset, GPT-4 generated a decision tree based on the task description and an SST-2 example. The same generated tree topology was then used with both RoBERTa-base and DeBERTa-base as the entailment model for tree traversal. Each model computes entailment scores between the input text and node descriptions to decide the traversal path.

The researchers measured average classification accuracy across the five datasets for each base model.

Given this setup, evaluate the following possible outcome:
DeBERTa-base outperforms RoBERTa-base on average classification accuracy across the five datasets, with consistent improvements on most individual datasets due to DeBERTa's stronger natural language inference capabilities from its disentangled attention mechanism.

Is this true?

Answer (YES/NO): NO